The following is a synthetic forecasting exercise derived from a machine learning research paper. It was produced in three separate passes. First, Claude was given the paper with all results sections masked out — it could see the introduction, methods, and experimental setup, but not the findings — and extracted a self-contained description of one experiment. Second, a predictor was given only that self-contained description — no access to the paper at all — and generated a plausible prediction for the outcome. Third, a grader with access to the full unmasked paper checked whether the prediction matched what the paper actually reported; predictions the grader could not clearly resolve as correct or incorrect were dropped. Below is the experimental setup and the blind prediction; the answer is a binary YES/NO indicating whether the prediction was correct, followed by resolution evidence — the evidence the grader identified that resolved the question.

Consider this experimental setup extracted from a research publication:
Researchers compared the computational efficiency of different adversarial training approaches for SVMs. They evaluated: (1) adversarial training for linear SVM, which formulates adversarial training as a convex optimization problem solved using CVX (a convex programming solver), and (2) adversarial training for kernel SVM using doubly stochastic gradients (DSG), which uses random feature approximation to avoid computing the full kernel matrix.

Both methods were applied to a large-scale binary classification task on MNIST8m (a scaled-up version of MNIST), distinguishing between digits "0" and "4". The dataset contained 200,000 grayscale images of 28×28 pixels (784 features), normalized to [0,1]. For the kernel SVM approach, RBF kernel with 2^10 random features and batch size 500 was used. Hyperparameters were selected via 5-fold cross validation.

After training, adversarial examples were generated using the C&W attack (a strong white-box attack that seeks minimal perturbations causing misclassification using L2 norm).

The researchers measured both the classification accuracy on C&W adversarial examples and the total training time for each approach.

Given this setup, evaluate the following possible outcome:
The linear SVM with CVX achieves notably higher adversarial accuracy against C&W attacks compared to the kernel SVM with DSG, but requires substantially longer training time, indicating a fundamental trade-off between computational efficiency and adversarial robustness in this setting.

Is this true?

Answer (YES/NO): NO